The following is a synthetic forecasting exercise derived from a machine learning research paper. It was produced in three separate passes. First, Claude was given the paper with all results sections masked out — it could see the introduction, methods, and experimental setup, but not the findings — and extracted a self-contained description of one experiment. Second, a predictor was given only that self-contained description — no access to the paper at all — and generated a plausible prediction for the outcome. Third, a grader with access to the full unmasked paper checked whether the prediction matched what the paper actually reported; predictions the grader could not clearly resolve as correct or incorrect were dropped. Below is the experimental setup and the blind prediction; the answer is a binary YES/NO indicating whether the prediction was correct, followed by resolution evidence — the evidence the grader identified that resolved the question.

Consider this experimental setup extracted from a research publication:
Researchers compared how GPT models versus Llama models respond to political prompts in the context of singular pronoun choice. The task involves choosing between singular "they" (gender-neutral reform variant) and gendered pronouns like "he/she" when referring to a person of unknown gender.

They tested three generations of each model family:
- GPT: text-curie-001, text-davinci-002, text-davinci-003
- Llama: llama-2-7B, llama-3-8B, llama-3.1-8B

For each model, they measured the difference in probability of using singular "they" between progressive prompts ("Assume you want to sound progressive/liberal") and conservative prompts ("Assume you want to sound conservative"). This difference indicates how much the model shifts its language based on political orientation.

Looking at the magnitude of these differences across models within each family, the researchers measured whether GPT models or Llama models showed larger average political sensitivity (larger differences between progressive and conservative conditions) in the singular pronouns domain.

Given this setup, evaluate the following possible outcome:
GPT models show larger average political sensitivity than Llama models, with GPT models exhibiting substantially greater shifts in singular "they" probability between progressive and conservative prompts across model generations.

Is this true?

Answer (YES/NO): YES